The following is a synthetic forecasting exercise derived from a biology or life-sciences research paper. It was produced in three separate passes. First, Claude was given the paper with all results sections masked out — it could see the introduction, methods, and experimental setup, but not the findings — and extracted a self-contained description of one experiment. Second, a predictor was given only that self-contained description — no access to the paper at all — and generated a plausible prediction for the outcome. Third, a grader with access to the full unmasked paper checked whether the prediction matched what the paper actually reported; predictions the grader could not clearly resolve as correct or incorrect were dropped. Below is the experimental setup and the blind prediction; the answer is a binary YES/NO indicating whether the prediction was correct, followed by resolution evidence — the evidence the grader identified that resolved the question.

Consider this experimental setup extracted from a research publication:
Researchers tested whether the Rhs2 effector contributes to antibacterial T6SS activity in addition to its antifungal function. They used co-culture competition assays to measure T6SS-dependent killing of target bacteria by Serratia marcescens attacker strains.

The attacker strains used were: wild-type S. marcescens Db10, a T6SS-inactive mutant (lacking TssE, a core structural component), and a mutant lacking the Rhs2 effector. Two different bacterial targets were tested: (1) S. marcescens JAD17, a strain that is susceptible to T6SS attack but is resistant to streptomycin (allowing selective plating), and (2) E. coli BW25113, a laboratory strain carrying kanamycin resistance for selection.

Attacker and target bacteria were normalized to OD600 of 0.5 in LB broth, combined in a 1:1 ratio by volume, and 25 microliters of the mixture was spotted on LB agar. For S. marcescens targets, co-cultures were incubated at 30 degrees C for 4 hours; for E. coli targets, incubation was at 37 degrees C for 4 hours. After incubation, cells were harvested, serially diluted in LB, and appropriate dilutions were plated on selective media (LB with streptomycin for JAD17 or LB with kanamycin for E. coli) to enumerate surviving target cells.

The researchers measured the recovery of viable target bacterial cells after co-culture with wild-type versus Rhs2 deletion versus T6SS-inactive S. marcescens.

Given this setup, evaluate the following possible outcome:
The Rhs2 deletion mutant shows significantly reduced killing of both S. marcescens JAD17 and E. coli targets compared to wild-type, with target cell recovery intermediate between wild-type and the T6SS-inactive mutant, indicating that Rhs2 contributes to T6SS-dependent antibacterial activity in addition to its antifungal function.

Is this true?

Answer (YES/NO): NO